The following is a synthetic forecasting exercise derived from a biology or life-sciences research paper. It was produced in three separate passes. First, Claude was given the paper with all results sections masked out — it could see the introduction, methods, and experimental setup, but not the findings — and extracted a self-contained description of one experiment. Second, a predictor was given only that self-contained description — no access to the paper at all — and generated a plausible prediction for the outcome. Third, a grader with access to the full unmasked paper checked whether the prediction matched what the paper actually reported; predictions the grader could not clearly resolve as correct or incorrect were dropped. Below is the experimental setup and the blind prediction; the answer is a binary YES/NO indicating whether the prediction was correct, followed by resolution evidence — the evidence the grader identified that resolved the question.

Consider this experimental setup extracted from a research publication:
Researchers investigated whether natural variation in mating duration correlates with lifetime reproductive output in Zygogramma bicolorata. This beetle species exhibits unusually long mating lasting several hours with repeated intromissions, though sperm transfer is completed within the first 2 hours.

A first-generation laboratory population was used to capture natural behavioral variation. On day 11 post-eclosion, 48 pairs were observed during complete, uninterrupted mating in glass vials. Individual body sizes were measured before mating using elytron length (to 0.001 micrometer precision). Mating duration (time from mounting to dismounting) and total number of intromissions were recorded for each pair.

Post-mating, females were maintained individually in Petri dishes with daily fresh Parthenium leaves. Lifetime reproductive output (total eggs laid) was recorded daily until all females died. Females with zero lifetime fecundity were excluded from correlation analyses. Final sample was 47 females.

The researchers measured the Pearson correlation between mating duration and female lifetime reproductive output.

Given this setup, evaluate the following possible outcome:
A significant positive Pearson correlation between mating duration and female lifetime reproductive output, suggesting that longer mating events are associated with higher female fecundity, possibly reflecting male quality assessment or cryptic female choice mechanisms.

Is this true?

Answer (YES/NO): NO